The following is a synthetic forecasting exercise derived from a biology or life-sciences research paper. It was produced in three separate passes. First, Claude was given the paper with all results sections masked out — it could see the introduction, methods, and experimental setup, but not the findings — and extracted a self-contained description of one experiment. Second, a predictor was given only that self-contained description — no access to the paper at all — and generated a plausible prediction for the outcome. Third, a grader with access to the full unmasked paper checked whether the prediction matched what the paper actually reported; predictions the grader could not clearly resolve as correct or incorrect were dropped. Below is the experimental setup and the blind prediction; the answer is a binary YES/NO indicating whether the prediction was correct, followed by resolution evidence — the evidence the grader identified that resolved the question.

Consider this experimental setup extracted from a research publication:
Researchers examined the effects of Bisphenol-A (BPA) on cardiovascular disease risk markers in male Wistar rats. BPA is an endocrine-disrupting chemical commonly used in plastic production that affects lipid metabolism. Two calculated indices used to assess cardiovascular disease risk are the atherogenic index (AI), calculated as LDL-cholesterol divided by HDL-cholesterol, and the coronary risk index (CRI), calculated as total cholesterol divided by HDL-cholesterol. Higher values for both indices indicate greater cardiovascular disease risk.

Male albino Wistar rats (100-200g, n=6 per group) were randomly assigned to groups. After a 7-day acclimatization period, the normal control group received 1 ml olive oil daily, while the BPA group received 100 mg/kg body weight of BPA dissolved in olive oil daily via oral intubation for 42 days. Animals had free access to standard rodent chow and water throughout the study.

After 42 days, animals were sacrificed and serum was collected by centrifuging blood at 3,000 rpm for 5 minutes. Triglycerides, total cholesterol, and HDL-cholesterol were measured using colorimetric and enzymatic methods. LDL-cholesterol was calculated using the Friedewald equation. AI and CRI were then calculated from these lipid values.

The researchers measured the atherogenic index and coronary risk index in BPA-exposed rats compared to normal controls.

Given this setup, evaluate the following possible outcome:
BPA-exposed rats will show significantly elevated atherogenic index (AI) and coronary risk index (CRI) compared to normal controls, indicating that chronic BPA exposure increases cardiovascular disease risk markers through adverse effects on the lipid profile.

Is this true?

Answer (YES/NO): YES